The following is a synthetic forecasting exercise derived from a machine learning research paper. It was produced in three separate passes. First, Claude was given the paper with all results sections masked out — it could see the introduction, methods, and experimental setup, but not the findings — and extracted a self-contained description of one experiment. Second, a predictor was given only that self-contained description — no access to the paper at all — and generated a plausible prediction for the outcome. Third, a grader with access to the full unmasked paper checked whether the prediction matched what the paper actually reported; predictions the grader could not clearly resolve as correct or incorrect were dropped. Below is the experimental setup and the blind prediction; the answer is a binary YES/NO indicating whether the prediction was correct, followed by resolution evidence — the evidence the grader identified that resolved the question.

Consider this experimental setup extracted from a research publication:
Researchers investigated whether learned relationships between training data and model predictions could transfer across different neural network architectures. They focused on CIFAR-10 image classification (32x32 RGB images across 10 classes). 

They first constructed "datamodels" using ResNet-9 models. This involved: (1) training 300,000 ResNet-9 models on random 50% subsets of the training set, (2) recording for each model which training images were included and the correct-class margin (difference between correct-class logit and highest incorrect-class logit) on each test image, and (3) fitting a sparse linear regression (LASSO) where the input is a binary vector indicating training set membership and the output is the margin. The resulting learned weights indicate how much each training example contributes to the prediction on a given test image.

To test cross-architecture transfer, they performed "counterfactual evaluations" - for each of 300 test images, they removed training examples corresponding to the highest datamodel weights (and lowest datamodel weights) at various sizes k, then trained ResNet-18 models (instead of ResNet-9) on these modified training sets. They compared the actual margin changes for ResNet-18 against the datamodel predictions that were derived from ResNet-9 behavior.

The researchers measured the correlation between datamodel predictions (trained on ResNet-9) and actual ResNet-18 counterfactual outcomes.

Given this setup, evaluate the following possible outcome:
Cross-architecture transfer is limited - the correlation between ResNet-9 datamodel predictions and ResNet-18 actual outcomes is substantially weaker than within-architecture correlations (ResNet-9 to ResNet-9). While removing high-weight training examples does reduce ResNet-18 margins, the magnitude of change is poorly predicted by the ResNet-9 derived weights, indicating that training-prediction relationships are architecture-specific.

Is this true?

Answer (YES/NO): NO